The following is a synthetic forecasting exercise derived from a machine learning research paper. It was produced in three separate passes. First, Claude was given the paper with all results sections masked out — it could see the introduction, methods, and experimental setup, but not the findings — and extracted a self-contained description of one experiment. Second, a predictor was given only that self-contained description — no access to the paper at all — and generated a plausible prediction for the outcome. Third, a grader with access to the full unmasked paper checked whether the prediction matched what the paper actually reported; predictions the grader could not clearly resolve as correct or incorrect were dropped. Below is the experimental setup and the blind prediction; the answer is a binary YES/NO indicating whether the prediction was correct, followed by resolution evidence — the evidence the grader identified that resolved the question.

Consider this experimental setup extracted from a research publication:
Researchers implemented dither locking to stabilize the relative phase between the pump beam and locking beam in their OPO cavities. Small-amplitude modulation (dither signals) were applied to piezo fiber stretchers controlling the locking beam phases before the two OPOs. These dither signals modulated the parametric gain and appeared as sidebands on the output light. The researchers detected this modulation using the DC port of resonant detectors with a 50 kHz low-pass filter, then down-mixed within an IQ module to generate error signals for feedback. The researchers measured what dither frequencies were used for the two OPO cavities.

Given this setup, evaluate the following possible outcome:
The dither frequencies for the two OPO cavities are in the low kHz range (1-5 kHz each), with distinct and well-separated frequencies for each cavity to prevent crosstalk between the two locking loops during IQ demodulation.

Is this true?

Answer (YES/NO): NO